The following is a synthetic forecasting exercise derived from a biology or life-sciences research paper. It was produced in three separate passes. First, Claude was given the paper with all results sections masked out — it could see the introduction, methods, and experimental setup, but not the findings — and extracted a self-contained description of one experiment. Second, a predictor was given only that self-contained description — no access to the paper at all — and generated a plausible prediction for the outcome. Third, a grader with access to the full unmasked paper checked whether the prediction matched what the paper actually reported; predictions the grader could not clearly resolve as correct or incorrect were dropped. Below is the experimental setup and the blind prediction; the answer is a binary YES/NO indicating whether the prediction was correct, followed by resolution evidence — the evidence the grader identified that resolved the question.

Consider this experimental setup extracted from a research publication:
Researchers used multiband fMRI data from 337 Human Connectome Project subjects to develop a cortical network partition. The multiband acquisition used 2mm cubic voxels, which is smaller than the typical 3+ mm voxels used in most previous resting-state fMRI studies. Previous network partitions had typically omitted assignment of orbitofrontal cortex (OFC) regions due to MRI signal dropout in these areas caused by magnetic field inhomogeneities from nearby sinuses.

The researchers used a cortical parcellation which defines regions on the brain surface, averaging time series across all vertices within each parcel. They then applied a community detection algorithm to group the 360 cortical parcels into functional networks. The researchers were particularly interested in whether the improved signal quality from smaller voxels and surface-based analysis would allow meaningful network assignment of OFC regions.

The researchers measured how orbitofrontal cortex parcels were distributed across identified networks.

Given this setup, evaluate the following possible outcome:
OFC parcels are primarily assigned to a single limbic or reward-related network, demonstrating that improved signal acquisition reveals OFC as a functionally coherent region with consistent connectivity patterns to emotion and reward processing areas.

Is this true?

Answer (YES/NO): NO